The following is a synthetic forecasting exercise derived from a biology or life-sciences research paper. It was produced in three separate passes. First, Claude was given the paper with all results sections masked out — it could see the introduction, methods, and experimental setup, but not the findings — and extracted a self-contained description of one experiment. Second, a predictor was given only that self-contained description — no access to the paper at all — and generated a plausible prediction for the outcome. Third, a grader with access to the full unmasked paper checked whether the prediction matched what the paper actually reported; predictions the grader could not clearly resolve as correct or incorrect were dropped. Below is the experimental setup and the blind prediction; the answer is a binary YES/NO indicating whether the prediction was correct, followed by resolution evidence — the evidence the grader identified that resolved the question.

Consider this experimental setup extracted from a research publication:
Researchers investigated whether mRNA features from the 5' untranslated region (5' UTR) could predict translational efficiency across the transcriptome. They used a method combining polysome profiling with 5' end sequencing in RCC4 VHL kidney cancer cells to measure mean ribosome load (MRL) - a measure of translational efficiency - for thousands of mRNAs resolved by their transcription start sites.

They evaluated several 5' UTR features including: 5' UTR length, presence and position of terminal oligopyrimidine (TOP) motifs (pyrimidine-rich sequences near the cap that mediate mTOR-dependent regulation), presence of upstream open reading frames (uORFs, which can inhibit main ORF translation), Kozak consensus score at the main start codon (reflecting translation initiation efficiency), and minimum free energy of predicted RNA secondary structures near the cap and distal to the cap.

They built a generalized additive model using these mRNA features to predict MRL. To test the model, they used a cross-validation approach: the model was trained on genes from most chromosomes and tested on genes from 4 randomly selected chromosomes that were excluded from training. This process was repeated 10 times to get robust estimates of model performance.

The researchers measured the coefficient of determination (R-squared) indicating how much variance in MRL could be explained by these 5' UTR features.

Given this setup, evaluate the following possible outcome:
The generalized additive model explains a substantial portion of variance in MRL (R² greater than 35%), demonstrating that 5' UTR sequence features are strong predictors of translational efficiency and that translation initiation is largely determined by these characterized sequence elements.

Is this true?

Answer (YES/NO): YES